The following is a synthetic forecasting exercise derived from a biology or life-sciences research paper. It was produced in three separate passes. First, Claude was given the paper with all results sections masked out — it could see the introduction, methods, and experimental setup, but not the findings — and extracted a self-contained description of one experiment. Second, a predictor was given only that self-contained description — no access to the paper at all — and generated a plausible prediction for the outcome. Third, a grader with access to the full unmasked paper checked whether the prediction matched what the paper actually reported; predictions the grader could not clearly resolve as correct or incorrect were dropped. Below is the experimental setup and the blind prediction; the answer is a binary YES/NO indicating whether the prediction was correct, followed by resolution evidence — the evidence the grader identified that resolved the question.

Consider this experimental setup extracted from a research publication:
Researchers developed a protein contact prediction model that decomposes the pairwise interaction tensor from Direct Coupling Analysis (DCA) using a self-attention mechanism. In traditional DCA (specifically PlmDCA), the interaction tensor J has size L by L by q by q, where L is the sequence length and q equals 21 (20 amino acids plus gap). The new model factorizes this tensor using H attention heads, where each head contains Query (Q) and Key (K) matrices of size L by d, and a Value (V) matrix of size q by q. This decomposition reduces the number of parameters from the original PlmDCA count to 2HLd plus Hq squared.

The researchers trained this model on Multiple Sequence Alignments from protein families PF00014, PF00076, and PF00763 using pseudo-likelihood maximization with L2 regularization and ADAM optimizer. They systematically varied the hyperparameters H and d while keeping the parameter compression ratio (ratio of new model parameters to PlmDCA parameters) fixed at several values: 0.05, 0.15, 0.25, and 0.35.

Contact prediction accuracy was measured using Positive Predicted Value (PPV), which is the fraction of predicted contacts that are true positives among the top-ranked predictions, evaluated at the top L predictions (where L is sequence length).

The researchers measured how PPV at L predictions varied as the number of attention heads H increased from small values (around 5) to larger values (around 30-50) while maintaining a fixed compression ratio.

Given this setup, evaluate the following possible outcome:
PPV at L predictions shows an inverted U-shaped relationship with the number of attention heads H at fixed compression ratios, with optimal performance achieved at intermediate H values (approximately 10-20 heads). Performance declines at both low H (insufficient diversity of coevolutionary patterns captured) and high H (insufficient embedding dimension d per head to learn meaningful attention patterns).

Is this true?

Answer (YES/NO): NO